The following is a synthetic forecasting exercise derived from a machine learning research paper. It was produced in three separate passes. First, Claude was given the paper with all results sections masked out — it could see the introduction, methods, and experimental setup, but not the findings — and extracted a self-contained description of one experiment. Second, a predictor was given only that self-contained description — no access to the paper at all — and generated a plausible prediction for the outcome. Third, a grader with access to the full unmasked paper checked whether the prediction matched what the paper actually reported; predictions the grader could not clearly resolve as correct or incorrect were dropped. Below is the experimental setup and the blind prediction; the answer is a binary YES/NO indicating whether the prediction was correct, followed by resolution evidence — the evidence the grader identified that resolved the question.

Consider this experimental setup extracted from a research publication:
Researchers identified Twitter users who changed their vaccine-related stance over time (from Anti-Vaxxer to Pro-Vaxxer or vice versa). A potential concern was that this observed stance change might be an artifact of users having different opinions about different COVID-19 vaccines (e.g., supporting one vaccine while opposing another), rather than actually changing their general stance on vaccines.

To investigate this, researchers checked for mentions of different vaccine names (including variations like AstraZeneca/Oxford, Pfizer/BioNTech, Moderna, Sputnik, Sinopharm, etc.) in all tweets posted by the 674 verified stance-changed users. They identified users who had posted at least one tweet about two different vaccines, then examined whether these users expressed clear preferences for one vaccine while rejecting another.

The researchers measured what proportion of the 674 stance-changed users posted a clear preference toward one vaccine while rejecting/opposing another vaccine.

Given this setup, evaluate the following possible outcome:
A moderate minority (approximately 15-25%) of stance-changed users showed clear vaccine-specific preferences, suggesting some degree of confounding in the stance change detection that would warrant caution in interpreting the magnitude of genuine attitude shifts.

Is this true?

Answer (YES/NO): NO